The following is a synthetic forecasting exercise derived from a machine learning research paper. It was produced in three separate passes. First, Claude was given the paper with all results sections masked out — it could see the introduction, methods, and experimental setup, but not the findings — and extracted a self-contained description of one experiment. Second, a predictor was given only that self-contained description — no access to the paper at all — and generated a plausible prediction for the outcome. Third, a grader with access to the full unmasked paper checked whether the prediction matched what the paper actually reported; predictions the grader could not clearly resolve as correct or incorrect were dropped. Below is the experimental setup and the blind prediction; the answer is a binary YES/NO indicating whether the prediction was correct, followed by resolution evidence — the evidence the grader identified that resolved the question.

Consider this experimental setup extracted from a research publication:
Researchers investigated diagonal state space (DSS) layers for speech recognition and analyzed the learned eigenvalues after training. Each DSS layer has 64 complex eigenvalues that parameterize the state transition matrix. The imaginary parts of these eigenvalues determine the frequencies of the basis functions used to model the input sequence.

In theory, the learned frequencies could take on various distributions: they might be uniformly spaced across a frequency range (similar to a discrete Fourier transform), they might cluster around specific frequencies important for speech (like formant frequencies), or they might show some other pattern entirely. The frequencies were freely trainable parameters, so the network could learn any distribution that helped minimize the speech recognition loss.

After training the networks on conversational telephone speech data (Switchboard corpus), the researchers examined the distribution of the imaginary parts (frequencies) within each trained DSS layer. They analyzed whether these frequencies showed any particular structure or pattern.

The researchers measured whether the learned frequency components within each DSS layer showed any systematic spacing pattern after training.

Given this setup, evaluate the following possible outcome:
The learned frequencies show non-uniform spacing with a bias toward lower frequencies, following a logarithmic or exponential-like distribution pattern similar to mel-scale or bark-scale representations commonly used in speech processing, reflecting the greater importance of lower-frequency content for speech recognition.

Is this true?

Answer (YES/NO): NO